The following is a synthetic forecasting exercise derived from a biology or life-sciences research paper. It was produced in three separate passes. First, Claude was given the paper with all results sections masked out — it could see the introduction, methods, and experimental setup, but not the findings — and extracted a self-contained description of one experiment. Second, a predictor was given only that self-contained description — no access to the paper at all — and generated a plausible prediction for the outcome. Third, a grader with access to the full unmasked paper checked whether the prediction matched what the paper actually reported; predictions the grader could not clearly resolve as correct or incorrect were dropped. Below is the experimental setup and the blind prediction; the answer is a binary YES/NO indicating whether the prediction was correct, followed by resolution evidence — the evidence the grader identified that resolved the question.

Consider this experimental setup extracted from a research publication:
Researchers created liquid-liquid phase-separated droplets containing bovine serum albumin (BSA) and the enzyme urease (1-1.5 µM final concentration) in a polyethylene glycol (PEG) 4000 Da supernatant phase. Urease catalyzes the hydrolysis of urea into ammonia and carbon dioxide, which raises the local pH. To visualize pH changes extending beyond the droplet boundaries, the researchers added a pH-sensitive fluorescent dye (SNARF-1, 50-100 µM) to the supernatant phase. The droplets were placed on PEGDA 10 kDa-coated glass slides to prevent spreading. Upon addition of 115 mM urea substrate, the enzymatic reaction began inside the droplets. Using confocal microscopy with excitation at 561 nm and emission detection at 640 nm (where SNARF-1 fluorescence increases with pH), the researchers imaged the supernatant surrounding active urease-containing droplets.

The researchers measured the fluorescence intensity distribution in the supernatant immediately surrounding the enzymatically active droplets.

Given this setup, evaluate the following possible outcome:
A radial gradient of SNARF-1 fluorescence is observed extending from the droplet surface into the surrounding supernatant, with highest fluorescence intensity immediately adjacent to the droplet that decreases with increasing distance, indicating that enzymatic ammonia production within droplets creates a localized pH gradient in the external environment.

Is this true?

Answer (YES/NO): YES